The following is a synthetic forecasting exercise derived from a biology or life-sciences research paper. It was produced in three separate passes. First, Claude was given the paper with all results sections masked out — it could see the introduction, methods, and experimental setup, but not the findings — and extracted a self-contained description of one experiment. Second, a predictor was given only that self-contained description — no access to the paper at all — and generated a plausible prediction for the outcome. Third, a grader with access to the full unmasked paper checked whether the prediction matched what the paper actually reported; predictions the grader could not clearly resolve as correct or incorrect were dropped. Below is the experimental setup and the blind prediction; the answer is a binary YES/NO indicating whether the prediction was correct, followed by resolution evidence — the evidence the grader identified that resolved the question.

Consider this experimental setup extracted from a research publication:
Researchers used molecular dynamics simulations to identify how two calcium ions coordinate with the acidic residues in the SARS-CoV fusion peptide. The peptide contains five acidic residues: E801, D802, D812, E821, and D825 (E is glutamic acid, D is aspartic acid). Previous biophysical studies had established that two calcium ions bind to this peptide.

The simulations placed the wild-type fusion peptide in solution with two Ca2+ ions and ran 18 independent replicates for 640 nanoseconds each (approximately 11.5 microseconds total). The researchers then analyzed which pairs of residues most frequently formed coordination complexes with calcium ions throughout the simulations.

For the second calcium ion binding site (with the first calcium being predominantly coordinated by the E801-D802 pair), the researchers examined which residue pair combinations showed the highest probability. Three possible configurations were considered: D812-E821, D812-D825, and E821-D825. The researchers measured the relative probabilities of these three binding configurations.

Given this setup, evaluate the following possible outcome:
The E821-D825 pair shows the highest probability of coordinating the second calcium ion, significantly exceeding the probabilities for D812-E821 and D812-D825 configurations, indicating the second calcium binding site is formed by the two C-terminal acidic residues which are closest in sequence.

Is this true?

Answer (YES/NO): YES